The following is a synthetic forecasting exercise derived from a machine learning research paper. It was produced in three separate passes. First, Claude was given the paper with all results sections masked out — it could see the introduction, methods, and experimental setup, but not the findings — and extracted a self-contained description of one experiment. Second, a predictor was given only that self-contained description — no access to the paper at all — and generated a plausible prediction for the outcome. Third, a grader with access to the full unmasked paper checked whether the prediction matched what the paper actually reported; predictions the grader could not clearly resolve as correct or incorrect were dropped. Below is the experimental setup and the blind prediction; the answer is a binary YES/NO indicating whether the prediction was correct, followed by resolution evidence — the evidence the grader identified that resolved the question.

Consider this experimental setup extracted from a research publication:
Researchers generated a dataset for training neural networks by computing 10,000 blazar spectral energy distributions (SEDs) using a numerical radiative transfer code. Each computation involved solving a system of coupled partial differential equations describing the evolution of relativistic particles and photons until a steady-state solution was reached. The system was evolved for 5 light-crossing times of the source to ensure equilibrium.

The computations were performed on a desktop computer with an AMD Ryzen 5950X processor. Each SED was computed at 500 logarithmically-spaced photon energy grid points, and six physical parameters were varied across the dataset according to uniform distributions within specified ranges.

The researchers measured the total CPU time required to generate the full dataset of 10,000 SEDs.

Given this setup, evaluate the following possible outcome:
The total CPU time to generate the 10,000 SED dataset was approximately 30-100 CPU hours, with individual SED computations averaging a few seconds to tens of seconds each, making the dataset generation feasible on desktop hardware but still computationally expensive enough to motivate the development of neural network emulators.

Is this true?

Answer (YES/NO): NO